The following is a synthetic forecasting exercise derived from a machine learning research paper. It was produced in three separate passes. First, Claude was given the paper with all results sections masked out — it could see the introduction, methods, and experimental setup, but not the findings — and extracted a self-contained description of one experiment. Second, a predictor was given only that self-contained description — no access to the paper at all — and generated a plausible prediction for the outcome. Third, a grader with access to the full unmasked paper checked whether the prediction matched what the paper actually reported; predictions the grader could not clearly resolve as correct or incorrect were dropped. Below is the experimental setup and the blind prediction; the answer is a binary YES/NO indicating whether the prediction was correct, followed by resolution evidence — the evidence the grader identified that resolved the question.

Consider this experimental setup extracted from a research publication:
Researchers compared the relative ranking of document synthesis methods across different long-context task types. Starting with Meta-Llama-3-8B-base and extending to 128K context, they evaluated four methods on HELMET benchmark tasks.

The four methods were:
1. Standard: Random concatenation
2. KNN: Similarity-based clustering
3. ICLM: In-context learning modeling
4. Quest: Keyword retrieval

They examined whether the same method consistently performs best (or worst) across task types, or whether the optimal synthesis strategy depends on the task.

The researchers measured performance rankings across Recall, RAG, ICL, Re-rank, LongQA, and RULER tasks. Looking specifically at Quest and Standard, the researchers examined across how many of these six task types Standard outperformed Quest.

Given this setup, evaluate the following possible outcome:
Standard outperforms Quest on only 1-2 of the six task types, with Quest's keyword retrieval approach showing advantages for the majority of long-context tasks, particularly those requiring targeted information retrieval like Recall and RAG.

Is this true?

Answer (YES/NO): NO